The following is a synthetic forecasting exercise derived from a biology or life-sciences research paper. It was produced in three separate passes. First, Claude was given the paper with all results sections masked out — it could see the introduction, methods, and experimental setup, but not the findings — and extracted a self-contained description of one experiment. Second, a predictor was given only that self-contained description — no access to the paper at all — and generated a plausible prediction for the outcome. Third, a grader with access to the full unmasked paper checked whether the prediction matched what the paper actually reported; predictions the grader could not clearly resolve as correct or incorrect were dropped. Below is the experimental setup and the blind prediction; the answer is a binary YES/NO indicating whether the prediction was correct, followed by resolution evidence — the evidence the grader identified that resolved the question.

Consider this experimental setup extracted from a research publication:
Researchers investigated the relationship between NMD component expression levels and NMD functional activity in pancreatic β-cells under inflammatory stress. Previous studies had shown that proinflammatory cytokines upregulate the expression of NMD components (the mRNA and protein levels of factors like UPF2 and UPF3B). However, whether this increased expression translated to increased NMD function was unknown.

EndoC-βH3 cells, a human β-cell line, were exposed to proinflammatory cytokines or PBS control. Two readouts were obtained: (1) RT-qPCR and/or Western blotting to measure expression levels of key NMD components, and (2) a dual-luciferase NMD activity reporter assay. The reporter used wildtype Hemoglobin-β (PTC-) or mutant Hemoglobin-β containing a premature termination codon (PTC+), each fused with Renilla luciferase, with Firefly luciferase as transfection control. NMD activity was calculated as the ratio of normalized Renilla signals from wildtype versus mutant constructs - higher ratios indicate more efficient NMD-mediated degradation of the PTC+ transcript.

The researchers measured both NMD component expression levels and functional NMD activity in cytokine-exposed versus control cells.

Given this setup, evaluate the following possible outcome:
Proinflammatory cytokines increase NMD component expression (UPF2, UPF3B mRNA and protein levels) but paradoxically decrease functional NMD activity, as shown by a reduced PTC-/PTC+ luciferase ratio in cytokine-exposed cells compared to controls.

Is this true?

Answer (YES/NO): NO